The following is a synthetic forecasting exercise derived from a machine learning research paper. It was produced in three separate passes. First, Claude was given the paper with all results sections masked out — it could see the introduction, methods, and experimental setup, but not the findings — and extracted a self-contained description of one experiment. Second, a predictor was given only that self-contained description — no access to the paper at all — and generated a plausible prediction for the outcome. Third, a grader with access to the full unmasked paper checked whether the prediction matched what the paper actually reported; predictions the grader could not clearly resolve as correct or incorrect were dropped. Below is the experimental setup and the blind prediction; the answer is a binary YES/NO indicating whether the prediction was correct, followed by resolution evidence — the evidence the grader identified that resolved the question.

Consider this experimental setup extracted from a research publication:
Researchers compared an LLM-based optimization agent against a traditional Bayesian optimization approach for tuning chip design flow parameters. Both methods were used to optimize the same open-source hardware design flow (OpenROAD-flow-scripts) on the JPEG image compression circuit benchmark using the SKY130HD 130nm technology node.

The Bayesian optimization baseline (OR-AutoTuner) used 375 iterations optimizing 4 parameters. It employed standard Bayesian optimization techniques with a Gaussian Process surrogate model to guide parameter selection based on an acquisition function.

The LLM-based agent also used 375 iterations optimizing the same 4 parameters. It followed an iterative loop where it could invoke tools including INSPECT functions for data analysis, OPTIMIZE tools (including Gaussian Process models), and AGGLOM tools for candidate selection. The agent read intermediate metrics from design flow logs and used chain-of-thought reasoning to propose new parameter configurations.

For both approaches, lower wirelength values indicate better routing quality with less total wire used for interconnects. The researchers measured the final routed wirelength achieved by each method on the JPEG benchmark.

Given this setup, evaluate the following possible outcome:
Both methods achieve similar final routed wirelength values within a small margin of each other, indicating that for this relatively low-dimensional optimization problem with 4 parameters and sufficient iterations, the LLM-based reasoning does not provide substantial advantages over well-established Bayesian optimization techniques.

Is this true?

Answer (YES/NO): YES